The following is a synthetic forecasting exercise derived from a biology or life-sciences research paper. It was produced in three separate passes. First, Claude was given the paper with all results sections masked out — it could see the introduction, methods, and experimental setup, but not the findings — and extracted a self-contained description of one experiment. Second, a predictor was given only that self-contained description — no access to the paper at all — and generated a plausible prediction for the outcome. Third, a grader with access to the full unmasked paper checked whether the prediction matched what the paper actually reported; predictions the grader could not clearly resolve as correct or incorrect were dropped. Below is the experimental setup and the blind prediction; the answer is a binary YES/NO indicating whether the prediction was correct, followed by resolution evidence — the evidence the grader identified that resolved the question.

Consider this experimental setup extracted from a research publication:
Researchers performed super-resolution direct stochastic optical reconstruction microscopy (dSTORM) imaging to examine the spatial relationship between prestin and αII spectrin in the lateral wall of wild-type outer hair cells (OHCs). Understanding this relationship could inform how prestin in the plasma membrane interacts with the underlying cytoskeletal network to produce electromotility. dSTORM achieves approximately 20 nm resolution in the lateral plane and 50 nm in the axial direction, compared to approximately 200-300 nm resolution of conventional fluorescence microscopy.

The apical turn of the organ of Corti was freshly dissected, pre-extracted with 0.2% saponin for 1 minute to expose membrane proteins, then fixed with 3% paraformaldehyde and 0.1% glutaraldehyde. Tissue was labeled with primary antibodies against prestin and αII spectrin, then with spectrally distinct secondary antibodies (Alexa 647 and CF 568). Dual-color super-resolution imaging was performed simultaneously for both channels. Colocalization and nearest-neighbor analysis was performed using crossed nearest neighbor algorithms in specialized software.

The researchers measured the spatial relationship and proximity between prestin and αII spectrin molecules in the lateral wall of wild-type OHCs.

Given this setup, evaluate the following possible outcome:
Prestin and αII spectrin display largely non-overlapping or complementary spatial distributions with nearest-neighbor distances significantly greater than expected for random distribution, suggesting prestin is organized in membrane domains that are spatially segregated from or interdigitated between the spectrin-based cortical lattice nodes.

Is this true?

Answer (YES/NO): NO